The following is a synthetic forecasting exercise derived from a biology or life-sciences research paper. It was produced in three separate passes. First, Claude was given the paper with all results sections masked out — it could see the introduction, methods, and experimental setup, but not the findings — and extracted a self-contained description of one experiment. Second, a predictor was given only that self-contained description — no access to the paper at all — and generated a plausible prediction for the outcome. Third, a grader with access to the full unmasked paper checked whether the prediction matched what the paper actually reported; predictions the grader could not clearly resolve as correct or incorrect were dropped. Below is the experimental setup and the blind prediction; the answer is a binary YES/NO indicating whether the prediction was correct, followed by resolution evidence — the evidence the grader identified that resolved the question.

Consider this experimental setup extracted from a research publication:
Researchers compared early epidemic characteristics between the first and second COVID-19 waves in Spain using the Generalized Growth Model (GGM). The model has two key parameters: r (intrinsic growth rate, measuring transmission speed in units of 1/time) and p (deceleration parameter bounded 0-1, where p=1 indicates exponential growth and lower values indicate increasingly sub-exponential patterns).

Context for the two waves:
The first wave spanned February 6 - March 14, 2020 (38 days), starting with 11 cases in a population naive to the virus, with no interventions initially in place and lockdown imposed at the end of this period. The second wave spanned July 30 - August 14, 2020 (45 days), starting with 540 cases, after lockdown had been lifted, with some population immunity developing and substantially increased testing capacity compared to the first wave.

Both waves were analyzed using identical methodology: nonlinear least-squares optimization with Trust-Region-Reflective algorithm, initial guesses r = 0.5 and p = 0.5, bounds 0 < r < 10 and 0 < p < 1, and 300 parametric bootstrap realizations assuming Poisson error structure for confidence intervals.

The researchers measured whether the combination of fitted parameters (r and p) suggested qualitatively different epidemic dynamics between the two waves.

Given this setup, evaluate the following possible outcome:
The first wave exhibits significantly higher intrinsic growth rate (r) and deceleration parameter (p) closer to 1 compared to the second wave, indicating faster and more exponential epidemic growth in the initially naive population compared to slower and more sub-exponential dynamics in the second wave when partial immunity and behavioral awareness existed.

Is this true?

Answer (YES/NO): NO